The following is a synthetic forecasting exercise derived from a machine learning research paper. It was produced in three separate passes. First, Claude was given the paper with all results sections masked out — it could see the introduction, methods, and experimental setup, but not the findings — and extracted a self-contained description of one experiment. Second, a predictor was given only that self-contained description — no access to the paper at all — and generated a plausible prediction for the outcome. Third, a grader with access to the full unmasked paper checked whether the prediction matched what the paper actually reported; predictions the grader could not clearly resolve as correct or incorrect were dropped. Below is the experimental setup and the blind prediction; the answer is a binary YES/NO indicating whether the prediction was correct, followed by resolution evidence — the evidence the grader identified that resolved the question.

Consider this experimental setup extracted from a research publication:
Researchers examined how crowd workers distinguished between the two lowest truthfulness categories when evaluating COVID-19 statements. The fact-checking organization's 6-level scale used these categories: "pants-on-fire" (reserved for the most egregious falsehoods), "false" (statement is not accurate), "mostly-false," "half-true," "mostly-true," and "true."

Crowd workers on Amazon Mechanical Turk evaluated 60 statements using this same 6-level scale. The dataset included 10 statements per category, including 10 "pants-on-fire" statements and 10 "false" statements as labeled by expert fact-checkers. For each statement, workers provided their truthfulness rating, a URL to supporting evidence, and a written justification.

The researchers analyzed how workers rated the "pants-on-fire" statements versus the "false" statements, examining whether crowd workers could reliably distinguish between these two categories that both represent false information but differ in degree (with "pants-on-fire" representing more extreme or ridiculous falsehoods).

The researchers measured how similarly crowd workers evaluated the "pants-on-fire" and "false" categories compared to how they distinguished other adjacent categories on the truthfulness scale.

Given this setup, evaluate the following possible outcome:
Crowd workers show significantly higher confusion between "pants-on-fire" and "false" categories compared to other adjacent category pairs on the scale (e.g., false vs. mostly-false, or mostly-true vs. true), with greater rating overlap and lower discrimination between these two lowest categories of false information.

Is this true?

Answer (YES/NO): YES